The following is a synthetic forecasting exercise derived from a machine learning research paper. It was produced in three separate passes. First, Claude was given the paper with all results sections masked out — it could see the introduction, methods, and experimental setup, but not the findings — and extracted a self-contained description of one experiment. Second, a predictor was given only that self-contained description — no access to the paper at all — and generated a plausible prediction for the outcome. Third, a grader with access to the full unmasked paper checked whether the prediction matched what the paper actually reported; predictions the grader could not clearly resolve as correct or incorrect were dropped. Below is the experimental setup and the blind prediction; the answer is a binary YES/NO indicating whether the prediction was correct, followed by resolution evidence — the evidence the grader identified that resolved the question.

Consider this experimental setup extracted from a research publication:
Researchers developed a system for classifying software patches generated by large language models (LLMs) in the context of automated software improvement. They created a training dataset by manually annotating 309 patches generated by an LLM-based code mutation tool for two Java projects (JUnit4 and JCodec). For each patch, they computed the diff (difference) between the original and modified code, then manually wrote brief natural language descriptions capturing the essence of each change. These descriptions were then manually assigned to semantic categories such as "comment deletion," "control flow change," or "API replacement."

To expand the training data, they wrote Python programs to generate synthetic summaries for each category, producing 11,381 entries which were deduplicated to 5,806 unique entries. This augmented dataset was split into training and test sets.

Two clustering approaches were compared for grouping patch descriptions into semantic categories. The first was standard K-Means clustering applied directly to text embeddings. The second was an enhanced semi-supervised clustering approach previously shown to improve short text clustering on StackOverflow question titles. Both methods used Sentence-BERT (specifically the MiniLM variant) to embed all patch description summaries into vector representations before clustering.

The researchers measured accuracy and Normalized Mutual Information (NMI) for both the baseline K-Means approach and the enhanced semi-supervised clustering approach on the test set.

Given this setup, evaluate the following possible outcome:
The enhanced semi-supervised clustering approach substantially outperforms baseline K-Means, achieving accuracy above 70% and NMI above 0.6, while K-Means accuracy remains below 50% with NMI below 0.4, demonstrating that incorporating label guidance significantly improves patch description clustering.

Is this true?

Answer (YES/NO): NO